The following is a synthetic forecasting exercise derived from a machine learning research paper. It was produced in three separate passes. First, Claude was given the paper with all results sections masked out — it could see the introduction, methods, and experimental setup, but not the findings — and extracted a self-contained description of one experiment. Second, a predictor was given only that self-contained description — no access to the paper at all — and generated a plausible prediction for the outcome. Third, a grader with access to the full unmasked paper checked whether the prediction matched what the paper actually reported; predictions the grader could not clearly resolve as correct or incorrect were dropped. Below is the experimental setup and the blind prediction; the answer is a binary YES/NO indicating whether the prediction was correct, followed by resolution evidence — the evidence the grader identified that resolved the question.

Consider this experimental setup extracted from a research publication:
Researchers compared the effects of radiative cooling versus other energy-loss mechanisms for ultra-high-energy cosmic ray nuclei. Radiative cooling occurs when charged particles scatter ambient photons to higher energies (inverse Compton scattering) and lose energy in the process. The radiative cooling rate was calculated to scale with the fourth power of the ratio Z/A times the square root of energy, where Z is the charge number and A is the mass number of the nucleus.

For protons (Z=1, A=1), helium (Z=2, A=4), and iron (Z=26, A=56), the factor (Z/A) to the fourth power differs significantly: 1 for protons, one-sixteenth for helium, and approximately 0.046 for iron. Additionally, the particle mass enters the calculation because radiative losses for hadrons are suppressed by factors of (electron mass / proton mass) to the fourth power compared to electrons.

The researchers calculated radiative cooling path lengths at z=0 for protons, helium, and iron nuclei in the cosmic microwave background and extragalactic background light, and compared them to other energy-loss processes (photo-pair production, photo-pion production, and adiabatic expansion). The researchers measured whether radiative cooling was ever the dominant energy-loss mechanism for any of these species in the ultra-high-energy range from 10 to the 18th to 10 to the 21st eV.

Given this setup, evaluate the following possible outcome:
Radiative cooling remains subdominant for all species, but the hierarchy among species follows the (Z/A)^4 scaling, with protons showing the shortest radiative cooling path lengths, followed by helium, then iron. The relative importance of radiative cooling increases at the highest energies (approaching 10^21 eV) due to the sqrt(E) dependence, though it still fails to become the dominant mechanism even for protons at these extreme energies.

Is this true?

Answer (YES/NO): NO